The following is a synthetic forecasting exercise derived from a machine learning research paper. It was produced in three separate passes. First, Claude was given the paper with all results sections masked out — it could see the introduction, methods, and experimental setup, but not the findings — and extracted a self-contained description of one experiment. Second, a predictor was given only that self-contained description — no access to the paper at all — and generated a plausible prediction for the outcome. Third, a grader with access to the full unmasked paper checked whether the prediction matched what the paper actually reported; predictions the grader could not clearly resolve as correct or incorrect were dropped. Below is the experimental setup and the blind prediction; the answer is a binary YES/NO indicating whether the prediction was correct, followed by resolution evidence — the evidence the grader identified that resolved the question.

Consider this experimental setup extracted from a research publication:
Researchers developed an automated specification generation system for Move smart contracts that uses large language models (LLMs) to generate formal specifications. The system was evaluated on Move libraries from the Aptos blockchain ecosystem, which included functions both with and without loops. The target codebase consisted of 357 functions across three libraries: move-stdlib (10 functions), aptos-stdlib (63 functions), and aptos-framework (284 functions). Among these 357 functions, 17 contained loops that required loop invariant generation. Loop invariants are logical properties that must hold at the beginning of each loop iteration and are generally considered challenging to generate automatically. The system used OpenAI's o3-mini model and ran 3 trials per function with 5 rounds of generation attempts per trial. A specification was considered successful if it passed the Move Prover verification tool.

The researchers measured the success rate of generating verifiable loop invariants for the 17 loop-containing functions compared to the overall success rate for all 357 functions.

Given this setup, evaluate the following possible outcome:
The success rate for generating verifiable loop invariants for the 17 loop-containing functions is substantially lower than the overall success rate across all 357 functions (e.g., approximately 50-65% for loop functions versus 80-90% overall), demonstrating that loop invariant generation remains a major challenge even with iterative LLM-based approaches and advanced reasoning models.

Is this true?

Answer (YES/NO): NO